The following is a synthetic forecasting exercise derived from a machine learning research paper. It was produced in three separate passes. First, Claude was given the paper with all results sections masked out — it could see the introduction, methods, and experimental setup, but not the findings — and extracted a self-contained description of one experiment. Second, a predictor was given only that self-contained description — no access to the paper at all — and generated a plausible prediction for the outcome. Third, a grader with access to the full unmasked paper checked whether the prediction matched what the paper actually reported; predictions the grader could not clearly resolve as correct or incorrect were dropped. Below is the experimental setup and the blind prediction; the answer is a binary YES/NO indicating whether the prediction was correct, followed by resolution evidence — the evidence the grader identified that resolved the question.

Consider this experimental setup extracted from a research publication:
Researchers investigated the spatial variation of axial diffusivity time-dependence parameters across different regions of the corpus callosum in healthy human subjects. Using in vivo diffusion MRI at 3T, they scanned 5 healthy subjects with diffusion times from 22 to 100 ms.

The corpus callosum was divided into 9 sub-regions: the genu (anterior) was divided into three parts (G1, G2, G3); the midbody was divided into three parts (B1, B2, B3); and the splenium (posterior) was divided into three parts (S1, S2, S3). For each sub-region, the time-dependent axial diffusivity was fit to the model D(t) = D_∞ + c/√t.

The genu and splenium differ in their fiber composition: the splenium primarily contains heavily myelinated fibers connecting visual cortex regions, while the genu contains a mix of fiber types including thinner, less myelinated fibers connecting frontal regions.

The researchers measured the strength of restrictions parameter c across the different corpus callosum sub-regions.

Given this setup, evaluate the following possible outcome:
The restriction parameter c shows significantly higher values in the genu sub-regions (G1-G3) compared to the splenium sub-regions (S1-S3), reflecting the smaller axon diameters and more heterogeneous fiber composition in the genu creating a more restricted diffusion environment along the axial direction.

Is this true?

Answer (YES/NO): NO